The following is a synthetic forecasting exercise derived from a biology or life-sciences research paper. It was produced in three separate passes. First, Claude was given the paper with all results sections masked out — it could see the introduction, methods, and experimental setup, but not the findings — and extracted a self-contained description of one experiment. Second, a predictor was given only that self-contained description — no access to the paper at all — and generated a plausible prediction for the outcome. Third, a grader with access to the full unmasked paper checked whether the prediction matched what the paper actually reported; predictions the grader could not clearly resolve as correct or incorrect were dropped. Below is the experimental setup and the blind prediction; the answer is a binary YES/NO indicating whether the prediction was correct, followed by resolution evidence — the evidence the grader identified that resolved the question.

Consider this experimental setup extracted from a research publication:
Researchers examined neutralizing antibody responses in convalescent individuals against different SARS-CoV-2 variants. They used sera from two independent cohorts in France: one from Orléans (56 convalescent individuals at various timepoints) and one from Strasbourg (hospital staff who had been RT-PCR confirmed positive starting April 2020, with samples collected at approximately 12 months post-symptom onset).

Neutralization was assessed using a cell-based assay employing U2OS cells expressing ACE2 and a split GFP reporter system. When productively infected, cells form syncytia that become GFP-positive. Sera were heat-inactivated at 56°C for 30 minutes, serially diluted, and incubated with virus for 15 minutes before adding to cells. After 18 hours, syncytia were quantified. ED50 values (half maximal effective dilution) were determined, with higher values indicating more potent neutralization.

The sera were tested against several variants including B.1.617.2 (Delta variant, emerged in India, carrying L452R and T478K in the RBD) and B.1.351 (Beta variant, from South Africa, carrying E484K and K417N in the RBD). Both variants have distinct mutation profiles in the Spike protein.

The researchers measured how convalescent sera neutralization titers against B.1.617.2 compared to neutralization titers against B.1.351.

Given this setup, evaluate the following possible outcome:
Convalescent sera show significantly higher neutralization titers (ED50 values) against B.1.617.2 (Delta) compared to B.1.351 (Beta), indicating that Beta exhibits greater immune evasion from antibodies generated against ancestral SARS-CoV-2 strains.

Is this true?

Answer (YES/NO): NO